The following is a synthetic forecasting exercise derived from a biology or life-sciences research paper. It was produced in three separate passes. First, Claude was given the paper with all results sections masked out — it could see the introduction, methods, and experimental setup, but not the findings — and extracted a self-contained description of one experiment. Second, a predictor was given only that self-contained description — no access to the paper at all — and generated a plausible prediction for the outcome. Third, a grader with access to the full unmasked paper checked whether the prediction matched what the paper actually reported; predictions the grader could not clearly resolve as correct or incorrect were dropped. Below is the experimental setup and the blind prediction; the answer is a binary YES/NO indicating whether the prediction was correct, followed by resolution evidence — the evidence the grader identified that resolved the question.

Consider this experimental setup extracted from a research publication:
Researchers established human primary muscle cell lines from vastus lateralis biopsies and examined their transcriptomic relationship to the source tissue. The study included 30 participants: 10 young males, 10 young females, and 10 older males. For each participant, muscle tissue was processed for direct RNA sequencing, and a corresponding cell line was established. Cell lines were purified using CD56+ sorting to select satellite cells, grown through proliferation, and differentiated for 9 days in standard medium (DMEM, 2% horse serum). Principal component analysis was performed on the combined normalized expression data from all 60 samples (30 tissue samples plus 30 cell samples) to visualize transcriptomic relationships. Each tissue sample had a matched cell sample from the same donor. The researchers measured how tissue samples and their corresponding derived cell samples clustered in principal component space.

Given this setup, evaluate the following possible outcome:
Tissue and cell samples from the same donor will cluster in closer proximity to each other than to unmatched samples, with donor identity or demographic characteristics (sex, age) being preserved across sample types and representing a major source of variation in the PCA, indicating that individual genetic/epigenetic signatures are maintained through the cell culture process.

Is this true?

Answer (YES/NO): NO